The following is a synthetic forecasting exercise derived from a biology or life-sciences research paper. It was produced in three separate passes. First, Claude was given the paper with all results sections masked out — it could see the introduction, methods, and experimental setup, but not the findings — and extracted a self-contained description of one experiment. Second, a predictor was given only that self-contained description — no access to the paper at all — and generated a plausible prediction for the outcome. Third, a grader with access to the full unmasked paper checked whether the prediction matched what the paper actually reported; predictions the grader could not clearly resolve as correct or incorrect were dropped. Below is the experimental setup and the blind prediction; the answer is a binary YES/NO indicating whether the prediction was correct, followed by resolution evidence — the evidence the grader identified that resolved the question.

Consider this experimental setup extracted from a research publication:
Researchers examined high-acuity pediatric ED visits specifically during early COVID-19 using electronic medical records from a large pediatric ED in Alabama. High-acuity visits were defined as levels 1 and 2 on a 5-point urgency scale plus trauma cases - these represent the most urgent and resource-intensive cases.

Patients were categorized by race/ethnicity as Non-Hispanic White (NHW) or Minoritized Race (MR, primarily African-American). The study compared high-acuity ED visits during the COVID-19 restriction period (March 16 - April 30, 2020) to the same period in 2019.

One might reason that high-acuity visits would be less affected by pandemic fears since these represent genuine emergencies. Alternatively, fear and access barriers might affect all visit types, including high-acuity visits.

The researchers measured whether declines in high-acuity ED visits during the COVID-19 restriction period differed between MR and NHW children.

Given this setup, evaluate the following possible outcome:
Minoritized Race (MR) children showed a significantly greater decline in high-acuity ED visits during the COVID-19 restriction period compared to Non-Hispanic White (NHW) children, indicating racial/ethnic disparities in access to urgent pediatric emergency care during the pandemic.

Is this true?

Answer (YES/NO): NO